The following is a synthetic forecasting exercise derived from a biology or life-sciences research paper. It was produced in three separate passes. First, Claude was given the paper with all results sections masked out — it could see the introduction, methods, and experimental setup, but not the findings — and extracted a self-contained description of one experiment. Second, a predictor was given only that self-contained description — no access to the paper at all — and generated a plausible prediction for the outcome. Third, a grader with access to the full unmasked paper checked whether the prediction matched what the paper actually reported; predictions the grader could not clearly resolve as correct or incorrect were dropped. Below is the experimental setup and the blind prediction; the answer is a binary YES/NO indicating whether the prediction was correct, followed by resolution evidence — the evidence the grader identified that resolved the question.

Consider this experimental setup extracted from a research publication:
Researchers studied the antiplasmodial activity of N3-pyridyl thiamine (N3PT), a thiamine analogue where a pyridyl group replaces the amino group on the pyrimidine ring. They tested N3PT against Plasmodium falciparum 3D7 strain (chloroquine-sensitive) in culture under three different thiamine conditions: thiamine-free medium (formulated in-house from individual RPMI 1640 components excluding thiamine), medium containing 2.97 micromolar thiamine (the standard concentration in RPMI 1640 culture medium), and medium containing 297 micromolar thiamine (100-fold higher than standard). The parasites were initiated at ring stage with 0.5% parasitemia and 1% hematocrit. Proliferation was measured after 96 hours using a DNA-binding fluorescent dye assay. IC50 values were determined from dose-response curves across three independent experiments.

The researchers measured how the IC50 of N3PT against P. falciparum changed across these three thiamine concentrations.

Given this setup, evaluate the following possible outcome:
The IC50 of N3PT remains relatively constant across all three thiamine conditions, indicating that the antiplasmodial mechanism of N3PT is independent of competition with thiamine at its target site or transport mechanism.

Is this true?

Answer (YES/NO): NO